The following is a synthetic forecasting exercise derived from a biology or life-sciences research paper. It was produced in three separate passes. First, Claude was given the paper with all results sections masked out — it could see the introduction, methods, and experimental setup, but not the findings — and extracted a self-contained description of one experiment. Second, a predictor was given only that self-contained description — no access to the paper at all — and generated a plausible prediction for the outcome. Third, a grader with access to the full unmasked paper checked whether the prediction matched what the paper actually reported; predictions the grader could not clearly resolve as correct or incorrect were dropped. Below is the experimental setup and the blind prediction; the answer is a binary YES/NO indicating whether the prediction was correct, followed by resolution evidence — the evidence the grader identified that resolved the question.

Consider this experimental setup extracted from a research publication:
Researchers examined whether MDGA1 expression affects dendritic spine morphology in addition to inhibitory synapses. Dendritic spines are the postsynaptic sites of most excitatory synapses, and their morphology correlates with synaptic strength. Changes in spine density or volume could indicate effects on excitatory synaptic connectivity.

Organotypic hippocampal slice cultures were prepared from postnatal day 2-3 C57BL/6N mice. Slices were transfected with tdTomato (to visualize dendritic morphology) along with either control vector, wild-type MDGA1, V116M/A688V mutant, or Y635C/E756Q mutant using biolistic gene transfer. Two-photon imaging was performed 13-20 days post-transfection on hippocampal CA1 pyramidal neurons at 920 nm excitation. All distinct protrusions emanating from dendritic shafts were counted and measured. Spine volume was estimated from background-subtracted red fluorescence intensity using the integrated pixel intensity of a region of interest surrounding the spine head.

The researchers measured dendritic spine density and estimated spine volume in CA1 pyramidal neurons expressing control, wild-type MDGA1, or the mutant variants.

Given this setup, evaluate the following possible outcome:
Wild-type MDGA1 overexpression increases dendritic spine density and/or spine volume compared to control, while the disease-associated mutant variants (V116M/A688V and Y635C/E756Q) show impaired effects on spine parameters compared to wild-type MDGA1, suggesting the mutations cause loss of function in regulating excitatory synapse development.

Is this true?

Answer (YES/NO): NO